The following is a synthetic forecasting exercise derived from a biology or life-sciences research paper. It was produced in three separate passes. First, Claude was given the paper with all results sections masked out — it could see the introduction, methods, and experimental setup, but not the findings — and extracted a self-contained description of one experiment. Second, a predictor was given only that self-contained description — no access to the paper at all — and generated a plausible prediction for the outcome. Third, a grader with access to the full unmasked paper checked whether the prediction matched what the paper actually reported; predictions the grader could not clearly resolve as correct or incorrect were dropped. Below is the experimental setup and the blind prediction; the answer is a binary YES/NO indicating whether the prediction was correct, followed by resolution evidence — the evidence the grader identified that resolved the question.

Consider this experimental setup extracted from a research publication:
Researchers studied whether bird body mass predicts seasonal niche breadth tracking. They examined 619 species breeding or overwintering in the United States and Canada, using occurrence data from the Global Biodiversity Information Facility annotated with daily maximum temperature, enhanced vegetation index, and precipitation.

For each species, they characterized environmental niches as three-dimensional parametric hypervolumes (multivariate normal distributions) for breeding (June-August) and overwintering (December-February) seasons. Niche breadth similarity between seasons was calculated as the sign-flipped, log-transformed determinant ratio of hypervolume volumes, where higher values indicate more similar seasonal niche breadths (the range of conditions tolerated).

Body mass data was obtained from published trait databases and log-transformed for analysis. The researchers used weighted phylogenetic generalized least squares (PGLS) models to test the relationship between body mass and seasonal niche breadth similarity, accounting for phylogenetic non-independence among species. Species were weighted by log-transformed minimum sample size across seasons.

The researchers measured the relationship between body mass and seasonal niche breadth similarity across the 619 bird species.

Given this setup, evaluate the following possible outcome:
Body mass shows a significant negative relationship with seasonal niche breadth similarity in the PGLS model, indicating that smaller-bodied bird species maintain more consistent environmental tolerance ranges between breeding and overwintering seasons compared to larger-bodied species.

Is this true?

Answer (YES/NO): NO